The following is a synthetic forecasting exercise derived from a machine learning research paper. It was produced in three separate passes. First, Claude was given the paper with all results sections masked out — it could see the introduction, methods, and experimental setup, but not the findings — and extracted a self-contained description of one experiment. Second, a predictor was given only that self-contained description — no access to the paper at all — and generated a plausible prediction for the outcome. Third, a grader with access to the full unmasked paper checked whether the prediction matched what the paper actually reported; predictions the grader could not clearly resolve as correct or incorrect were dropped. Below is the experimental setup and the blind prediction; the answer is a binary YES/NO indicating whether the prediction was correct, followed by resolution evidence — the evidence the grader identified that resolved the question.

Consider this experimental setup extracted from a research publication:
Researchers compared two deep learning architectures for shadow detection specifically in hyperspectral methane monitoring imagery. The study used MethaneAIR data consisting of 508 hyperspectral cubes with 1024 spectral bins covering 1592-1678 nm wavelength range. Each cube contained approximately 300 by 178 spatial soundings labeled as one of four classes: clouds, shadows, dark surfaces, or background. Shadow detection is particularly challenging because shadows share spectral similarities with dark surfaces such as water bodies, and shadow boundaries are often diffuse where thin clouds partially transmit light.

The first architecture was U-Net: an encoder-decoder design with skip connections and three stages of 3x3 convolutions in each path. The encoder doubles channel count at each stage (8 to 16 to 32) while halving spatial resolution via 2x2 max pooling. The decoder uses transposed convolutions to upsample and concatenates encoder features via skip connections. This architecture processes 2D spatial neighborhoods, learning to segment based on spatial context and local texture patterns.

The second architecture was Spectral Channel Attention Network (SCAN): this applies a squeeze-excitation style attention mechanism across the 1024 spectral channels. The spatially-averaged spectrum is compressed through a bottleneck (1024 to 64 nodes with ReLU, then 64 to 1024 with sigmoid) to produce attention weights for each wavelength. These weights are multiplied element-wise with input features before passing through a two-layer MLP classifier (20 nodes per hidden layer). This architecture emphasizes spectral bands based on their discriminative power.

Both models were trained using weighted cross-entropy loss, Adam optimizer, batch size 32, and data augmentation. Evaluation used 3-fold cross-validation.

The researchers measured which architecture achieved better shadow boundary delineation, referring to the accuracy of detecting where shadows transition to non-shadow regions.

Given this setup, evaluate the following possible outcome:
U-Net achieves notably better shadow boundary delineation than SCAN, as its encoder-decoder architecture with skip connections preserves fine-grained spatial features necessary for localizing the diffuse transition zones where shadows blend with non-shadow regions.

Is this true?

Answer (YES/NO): NO